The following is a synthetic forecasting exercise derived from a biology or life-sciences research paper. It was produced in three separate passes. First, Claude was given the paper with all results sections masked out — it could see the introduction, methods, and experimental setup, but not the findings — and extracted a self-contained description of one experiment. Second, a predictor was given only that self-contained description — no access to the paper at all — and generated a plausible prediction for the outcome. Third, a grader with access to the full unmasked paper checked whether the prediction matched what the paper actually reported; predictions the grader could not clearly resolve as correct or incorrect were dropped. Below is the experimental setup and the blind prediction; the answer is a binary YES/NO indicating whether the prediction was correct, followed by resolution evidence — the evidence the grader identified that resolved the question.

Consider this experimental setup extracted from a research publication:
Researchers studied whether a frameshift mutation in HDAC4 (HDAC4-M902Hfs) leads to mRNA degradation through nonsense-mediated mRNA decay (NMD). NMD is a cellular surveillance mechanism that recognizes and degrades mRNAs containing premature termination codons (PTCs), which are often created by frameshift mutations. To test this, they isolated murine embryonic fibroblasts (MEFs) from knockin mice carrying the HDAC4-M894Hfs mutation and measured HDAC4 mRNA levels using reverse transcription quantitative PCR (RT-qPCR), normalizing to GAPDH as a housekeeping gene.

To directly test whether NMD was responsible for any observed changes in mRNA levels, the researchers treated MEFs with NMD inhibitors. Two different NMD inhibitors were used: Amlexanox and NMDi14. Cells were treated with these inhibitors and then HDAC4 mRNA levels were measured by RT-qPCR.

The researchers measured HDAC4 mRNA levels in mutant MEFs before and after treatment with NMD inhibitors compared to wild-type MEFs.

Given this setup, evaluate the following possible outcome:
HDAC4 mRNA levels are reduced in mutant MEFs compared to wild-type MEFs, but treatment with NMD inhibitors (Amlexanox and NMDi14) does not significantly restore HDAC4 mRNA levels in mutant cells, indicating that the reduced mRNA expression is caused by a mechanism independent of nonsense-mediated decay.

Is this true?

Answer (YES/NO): NO